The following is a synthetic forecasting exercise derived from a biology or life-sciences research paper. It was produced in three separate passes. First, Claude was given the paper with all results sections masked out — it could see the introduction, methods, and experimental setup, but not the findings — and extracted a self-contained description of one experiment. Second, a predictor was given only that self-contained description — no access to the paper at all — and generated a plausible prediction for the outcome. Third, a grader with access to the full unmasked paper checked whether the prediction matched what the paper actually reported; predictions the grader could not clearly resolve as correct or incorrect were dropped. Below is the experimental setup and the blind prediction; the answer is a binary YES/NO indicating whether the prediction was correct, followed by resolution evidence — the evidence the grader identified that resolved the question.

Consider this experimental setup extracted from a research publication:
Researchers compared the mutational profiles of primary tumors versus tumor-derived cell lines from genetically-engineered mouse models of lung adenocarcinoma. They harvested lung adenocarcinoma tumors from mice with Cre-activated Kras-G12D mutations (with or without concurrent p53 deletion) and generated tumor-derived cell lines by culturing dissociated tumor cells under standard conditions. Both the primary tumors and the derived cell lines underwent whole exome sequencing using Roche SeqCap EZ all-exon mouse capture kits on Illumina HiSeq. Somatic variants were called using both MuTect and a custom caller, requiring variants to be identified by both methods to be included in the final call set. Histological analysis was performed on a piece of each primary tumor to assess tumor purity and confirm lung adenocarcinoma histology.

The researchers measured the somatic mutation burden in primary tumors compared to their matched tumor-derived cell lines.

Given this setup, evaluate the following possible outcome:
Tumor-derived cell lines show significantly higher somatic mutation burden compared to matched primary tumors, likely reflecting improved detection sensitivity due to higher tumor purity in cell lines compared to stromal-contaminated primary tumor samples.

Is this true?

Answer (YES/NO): NO